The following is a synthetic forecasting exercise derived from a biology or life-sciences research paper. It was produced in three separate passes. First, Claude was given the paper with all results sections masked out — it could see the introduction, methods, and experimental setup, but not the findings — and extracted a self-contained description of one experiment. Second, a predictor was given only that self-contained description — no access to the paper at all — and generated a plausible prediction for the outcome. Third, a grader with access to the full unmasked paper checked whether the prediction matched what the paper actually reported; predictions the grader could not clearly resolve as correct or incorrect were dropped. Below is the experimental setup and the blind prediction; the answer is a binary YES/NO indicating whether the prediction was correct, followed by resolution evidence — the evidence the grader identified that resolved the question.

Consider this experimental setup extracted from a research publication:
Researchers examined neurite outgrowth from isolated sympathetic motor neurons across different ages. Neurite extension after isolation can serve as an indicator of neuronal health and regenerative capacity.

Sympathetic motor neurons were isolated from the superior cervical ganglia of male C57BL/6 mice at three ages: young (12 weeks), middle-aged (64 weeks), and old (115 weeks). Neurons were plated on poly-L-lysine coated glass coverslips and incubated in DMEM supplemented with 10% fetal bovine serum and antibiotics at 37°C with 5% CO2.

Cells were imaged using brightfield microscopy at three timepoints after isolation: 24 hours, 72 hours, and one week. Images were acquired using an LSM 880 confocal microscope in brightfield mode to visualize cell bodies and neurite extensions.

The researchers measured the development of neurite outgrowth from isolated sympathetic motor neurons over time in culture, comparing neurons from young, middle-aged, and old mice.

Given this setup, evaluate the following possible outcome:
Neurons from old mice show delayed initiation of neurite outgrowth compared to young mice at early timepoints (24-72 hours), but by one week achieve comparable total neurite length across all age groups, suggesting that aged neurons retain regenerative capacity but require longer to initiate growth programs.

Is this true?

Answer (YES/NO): NO